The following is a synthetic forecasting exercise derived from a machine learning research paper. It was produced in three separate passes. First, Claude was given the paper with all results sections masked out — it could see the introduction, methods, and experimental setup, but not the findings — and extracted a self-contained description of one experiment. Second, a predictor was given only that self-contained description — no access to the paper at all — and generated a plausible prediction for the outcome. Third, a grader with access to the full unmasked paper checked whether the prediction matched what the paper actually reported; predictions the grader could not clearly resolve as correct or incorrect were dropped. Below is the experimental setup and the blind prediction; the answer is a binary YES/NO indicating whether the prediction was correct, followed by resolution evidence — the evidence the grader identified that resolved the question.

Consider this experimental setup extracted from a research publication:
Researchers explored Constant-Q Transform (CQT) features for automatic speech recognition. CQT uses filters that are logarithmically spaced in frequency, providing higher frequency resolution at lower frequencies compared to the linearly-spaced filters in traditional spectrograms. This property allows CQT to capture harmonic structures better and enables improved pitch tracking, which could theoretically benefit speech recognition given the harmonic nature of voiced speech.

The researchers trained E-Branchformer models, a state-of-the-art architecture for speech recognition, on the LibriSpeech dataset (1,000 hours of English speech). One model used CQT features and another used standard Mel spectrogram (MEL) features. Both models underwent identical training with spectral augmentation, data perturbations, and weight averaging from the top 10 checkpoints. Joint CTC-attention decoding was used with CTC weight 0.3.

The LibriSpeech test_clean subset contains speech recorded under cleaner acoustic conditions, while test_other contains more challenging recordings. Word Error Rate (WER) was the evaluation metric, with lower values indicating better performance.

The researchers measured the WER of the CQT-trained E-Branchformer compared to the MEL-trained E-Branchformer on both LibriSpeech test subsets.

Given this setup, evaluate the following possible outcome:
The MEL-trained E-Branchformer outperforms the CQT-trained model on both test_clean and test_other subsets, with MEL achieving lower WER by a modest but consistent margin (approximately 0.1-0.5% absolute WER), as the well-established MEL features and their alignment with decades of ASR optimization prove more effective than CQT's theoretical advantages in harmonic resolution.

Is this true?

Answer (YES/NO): NO